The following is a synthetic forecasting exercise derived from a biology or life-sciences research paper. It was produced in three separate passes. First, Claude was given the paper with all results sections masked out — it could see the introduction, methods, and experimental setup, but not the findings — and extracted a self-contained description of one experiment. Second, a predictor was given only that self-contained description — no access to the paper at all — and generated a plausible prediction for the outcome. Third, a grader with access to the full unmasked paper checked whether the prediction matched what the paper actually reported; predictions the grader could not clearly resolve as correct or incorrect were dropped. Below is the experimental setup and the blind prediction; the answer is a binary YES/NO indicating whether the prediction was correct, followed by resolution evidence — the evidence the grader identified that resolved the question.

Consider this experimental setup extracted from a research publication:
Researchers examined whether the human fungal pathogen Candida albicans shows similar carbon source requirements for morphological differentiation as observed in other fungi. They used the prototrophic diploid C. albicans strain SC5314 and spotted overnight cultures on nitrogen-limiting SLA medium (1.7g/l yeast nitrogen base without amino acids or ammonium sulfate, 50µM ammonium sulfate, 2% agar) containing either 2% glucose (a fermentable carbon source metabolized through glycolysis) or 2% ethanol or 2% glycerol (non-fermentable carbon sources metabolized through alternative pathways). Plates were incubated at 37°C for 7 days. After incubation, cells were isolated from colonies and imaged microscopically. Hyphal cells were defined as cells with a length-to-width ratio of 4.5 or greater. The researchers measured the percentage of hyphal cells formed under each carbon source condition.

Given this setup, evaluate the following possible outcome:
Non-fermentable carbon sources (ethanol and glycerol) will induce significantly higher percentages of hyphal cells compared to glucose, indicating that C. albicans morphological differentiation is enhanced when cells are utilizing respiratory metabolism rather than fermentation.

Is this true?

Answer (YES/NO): NO